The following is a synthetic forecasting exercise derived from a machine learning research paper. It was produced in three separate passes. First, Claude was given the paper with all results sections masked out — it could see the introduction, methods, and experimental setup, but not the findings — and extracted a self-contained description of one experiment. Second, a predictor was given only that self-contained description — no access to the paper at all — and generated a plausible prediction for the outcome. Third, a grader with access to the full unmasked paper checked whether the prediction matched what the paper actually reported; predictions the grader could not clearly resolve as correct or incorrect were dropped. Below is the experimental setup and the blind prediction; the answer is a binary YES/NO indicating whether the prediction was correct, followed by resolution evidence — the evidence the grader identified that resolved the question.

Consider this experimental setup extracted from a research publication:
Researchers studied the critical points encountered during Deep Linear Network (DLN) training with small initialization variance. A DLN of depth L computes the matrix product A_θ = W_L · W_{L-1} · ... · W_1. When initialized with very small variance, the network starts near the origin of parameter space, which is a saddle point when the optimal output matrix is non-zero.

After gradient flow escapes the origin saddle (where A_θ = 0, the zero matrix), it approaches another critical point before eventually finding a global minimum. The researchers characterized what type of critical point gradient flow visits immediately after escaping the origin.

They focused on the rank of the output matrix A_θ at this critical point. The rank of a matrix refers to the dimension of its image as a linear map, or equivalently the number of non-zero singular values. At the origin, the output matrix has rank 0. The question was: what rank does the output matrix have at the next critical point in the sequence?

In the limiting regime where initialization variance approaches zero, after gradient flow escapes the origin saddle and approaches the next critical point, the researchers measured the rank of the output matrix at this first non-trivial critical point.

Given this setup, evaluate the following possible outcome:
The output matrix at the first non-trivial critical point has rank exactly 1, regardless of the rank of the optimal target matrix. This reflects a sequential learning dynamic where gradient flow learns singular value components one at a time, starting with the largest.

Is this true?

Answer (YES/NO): YES